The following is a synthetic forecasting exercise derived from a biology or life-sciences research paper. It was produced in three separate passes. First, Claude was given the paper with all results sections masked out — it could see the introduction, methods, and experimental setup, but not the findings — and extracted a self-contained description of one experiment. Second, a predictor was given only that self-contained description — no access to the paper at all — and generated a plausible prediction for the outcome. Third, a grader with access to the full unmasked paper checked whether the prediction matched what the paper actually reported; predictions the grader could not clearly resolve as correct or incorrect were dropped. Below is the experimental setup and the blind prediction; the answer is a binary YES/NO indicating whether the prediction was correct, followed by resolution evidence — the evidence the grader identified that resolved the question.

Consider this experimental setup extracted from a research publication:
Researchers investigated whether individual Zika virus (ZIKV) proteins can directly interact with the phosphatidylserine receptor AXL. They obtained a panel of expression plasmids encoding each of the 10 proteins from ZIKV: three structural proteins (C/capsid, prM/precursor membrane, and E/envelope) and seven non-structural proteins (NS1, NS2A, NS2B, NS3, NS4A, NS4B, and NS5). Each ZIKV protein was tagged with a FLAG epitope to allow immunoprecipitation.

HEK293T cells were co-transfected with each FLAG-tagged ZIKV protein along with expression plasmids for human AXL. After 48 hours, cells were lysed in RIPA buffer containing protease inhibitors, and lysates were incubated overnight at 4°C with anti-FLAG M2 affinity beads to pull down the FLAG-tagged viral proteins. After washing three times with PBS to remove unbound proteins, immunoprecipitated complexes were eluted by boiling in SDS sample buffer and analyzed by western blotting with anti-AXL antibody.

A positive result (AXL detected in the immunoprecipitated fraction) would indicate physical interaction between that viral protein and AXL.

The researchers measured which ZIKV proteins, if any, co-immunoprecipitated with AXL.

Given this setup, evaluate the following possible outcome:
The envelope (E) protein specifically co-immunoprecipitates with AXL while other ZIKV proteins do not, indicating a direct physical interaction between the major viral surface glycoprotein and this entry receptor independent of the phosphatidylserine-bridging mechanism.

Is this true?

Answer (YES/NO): NO